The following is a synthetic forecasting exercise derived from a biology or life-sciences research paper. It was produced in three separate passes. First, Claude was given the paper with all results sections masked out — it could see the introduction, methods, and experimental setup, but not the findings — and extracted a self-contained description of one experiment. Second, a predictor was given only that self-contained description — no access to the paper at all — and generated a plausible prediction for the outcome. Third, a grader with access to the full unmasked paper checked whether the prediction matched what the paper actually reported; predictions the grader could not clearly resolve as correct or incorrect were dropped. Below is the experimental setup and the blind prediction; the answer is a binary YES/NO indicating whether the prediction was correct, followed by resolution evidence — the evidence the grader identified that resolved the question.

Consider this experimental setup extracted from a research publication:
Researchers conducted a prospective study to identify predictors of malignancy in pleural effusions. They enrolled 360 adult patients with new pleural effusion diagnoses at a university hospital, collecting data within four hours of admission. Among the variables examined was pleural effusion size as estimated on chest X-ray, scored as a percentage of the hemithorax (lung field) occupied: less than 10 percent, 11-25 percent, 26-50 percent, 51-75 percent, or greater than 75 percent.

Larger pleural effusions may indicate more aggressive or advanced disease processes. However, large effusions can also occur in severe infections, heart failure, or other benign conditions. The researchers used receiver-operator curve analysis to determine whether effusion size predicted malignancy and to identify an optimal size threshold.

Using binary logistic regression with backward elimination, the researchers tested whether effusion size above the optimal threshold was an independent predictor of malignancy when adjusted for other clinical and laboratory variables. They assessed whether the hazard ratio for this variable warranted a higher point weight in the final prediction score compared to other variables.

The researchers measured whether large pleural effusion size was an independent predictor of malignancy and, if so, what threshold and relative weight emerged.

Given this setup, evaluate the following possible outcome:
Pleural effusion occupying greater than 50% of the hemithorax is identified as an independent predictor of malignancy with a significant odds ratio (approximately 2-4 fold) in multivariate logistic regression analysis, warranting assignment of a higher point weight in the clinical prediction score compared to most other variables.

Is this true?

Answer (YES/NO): YES